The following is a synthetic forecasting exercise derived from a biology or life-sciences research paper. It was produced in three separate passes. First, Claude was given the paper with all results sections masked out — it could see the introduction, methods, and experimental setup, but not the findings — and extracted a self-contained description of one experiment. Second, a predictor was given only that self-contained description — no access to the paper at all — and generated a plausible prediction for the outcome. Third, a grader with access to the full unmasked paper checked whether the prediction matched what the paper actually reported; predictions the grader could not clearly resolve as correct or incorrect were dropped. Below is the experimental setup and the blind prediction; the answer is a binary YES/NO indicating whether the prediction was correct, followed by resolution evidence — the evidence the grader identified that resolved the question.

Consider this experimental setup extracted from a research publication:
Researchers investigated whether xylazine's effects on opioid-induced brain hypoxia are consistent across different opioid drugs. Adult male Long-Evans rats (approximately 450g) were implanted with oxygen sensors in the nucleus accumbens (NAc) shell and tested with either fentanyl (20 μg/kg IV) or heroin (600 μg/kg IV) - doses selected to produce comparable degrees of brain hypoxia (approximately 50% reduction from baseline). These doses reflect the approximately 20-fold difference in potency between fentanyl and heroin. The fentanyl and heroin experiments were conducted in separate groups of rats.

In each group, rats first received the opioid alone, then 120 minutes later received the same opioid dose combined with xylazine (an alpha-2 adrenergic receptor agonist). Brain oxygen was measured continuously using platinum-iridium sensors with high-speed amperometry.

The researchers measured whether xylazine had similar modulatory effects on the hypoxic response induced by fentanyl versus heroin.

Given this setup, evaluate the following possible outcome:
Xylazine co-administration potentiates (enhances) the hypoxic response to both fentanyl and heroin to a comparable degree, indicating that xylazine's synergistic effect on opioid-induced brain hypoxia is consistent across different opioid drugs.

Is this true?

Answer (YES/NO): NO